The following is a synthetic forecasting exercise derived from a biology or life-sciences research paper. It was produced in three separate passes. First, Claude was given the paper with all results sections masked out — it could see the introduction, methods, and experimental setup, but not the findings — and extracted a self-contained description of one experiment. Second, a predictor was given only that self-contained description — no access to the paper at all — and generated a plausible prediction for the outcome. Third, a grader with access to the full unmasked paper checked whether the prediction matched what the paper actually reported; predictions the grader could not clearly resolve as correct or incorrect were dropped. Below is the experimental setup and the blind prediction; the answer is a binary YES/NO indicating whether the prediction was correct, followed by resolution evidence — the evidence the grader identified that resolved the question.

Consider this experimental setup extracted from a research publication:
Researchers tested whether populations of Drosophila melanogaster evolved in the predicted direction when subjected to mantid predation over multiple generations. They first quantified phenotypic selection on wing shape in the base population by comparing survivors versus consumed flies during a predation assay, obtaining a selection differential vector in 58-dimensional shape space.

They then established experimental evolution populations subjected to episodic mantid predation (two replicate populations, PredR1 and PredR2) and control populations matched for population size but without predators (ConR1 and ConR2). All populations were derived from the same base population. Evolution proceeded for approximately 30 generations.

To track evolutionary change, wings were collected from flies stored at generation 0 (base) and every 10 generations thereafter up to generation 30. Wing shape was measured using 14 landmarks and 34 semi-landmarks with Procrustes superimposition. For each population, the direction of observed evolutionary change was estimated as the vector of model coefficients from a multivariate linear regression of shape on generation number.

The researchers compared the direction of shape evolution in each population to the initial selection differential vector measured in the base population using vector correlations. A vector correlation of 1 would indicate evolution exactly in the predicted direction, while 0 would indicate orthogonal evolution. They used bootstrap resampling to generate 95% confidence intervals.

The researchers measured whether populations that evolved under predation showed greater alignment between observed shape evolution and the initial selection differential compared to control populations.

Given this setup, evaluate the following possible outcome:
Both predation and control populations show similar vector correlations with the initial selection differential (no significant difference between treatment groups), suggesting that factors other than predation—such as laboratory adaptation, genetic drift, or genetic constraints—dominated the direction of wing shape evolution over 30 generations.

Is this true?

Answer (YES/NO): NO